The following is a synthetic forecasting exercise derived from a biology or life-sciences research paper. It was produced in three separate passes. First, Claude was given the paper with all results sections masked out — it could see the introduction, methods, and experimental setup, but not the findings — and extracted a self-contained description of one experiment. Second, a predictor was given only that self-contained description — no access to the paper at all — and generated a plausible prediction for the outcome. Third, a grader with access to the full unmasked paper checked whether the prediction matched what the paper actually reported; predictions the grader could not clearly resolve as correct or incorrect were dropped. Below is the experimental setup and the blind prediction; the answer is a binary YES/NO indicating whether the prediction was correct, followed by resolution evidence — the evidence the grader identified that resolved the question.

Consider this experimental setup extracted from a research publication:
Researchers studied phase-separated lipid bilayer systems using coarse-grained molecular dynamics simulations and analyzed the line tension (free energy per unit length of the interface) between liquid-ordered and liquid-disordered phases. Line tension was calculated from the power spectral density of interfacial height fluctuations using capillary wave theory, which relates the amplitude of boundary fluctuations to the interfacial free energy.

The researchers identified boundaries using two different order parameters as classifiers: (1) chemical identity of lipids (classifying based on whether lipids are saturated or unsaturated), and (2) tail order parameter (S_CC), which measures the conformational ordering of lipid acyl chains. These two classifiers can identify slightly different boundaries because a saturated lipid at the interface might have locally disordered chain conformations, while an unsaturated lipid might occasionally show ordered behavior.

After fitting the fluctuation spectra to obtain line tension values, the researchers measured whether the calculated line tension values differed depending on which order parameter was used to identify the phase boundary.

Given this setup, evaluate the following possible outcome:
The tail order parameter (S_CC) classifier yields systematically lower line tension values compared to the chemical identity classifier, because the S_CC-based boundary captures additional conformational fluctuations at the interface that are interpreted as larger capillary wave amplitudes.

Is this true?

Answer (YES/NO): NO